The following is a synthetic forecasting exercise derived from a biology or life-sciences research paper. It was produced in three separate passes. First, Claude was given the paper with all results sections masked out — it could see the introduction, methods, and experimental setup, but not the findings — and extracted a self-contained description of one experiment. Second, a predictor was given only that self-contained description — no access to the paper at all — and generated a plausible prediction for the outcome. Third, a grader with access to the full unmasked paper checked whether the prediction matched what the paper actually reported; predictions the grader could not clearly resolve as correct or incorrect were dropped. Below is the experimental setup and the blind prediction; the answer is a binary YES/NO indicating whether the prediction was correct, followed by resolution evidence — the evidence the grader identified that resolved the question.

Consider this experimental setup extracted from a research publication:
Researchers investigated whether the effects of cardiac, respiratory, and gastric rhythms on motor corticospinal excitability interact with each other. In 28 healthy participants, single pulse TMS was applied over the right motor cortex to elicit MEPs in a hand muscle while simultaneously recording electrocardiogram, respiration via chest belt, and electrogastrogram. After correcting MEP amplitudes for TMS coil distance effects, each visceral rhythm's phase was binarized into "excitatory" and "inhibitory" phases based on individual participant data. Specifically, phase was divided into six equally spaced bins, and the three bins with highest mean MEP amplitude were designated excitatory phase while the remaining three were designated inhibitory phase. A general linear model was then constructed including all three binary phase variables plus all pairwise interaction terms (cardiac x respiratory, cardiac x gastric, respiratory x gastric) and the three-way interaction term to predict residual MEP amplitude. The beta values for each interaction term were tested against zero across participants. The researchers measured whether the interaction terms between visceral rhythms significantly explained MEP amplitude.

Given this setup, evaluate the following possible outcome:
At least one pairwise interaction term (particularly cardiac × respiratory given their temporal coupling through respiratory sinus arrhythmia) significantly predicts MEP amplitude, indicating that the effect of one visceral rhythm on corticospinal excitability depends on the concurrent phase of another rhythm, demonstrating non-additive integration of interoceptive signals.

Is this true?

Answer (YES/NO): NO